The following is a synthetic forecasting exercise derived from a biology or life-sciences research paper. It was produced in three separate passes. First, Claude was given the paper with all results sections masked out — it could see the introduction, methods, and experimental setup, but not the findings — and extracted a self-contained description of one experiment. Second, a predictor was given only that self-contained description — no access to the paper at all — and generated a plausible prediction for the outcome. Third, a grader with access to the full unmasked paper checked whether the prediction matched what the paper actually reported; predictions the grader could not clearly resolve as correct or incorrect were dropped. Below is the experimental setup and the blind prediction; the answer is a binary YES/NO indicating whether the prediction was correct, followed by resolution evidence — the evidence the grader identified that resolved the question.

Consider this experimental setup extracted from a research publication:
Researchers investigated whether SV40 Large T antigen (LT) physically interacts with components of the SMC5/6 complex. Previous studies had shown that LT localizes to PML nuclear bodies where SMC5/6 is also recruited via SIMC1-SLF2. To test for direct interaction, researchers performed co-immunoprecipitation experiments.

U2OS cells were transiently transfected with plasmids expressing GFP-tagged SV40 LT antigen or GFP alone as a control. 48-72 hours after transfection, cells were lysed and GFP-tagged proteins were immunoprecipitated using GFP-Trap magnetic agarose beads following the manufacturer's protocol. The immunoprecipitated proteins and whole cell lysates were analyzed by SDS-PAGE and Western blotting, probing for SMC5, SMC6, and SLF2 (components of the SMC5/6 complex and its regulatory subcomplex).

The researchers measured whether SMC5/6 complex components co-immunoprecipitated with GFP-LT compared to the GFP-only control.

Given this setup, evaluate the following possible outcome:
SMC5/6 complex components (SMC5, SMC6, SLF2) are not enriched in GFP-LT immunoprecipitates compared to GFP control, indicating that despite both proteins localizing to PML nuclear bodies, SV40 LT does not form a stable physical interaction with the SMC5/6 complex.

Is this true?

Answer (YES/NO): NO